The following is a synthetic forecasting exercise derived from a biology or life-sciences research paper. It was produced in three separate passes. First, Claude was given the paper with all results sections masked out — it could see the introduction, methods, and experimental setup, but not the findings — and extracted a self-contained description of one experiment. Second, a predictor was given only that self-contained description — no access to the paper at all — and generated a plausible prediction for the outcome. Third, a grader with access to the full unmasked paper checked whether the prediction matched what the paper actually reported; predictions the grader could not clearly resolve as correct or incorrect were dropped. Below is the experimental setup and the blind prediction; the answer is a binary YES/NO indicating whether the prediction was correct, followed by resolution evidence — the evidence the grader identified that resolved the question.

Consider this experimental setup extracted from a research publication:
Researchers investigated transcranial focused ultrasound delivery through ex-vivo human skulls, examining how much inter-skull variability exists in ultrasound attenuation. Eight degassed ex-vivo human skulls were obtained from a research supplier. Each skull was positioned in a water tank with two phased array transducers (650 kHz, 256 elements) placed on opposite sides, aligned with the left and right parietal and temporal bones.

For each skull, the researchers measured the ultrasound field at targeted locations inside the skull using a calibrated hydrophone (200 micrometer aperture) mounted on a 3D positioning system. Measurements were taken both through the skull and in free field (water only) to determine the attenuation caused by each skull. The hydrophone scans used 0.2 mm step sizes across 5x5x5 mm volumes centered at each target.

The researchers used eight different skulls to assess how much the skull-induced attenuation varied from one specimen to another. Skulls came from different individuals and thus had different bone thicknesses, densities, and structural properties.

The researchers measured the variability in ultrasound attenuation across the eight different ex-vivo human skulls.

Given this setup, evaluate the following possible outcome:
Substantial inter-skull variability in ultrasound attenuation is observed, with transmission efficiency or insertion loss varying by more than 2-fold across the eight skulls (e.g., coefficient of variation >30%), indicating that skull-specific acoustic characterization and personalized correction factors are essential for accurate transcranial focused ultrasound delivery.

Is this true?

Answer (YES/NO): YES